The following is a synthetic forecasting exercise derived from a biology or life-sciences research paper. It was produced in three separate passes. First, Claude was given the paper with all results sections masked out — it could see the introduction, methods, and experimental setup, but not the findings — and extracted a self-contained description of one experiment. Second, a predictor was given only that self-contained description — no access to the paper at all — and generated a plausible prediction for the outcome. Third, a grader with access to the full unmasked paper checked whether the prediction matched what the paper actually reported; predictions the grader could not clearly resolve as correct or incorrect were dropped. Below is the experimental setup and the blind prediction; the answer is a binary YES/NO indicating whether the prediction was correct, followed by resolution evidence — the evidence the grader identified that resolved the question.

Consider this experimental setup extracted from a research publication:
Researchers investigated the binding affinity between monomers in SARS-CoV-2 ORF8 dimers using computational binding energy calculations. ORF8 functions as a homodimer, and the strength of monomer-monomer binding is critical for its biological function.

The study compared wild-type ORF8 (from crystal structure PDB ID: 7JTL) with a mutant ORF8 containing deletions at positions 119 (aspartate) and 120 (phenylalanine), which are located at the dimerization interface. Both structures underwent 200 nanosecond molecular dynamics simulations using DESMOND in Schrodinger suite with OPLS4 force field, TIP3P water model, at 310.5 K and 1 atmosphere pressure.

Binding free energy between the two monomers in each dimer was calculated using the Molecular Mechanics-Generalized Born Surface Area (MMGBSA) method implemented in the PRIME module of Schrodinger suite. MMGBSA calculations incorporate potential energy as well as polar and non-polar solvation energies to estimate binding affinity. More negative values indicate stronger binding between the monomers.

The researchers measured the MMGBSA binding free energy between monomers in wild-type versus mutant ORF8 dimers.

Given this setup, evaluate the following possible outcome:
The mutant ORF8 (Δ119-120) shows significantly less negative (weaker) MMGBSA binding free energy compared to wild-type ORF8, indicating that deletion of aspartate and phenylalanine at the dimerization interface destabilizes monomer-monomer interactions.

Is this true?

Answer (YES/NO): YES